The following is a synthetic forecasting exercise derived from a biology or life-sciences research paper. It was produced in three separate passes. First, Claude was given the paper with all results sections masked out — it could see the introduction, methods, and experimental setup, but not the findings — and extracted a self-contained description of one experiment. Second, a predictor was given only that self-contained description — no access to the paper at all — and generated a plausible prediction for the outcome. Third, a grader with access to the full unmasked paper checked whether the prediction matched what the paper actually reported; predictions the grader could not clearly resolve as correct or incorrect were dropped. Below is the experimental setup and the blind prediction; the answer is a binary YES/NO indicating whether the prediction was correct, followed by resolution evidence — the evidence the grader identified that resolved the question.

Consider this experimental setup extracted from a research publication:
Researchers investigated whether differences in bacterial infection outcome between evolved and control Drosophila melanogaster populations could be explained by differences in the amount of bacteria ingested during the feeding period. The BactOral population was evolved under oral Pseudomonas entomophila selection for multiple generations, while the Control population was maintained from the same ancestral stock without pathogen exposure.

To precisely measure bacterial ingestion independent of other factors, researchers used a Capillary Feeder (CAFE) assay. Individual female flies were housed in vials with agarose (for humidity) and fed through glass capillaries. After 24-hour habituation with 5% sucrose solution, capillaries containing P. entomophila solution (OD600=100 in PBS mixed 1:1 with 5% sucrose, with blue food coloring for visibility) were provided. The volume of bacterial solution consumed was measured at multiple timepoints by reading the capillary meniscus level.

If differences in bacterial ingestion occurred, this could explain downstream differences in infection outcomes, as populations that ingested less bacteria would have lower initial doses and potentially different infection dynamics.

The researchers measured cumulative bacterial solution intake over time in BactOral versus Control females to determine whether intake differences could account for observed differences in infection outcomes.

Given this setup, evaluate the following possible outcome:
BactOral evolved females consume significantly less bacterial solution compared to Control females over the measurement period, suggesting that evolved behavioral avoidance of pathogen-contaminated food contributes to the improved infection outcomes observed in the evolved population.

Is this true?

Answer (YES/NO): NO